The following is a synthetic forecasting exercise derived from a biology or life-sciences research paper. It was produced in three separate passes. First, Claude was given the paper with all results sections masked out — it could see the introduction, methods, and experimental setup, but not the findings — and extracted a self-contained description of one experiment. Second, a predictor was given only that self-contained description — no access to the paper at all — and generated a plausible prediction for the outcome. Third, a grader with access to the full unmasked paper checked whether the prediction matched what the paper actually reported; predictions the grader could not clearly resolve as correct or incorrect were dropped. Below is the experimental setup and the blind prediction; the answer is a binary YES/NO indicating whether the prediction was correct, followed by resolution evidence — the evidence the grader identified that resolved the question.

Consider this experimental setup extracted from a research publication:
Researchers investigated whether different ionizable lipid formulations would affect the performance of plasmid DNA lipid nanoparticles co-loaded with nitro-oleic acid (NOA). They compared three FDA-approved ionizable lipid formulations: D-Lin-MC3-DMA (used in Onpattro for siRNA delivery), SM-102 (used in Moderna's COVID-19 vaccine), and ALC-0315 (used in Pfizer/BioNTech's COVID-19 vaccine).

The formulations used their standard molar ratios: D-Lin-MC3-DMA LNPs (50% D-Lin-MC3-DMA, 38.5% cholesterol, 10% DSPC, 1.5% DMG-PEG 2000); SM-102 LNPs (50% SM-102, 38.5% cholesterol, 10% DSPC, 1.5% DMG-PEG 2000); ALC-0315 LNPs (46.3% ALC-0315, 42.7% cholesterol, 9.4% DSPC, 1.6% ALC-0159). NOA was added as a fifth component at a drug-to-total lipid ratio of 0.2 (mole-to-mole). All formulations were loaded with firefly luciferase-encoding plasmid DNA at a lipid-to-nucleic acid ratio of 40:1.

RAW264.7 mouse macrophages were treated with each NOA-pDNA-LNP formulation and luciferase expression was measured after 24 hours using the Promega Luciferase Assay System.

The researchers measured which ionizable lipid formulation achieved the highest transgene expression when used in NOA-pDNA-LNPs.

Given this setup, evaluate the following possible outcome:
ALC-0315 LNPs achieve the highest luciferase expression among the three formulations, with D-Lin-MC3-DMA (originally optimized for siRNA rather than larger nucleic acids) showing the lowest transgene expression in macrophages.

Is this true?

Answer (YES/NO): NO